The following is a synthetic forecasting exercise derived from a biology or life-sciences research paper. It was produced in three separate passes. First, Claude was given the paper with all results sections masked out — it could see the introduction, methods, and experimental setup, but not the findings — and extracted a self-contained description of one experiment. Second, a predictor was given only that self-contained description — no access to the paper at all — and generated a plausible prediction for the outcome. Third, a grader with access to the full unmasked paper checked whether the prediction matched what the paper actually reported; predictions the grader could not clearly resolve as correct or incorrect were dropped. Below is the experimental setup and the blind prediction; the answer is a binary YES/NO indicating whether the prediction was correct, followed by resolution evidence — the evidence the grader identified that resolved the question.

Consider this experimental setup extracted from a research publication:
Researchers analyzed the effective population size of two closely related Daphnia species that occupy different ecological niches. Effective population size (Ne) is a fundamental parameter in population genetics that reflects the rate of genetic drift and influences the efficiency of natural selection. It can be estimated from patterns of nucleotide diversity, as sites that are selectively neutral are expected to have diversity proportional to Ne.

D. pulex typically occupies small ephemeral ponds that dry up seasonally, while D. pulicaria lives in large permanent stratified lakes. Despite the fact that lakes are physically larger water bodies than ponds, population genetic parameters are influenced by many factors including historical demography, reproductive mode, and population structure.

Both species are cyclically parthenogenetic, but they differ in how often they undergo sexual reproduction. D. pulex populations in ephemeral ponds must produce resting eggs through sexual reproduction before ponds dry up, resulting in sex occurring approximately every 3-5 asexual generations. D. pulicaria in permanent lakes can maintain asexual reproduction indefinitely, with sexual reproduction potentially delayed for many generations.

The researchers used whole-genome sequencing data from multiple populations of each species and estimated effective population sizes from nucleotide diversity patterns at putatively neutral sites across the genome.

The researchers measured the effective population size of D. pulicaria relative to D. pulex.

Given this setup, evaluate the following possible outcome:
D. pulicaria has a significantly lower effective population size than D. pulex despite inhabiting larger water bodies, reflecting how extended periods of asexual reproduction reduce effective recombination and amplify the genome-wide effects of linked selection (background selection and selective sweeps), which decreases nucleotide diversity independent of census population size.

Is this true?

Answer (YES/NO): YES